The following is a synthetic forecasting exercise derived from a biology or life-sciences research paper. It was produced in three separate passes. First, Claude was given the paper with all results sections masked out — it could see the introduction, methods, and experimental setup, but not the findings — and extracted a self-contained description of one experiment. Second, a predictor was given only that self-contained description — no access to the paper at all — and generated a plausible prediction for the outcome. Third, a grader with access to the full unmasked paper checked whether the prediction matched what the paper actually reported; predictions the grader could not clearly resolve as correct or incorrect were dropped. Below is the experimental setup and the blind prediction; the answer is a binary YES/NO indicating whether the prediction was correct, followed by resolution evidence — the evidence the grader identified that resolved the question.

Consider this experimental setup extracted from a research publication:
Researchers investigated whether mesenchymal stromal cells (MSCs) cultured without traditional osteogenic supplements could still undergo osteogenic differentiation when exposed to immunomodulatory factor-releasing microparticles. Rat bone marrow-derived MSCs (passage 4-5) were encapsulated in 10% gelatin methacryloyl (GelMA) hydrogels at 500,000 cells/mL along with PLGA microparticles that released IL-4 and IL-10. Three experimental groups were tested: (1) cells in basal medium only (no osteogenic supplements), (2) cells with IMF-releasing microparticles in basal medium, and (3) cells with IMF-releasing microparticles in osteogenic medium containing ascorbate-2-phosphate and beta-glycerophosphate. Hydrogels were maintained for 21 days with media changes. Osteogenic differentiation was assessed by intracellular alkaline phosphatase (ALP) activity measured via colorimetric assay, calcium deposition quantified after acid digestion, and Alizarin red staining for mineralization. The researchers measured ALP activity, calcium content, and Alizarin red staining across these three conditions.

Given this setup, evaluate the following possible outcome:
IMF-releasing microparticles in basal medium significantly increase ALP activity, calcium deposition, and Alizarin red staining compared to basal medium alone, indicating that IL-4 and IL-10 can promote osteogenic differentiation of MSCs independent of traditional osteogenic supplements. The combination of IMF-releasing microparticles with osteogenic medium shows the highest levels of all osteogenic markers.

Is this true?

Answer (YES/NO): NO